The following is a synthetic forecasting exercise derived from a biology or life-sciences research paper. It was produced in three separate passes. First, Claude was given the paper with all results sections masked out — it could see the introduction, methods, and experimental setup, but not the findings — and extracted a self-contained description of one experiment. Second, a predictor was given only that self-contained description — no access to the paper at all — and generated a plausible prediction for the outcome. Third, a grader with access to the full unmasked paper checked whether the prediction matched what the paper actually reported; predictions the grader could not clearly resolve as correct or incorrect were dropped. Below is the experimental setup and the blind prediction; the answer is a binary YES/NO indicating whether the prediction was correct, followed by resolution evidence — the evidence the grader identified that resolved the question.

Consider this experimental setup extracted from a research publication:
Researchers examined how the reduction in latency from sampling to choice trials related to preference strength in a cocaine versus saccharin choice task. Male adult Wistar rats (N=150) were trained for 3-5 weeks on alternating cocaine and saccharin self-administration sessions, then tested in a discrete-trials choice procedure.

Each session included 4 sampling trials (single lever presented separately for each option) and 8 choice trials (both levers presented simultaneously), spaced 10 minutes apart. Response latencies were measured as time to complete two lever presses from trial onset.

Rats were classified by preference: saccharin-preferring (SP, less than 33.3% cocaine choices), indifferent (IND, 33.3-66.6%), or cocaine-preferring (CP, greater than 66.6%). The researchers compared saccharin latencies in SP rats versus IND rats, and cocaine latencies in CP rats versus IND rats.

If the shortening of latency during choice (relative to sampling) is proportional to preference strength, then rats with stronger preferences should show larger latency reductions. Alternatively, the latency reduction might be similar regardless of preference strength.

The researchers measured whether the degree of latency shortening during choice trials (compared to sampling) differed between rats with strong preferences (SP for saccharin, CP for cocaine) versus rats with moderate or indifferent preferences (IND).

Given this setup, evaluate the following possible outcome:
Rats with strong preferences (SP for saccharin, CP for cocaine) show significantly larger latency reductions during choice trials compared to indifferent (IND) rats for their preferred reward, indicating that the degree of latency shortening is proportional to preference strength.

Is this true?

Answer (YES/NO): NO